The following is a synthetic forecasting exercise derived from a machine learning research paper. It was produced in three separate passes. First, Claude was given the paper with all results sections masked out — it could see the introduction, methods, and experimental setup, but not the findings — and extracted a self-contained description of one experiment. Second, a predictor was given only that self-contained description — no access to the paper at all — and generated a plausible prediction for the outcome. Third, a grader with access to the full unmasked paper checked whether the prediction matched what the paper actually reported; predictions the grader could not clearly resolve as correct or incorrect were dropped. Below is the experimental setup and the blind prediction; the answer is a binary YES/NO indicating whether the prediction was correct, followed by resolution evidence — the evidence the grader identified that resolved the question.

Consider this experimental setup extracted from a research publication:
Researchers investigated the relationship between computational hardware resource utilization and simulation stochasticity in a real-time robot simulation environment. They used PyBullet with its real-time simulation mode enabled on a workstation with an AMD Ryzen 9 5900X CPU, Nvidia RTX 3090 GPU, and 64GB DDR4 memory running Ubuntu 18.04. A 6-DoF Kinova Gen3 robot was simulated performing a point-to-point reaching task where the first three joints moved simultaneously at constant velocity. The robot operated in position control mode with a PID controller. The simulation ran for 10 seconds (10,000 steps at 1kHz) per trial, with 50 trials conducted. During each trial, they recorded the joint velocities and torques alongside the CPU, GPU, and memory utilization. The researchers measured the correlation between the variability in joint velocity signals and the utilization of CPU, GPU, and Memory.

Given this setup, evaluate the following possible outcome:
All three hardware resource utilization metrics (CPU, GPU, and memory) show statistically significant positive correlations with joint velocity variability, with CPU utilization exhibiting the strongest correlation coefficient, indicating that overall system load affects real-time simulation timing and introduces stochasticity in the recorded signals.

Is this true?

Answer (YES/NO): NO